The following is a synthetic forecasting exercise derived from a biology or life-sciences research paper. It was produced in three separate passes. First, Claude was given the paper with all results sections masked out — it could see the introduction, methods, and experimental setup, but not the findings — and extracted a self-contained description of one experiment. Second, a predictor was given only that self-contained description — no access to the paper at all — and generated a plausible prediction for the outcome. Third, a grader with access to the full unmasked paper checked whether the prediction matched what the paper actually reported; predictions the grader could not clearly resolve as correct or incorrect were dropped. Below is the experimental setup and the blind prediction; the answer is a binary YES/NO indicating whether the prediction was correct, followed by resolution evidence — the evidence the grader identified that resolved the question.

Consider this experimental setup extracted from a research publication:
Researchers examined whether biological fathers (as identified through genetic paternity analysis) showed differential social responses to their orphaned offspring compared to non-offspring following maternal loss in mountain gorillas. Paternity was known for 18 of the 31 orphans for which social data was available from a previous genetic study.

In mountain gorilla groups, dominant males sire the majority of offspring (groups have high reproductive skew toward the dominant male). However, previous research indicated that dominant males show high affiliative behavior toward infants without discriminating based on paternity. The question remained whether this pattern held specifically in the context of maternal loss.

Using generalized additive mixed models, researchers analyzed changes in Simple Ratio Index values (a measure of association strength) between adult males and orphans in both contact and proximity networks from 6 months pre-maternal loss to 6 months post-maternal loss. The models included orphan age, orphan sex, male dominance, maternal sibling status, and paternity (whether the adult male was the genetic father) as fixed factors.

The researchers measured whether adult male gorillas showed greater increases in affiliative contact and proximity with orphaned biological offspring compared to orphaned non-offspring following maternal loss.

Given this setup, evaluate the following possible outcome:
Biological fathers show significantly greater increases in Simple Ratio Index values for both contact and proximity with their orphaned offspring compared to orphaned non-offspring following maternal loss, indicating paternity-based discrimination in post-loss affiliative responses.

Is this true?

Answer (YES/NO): NO